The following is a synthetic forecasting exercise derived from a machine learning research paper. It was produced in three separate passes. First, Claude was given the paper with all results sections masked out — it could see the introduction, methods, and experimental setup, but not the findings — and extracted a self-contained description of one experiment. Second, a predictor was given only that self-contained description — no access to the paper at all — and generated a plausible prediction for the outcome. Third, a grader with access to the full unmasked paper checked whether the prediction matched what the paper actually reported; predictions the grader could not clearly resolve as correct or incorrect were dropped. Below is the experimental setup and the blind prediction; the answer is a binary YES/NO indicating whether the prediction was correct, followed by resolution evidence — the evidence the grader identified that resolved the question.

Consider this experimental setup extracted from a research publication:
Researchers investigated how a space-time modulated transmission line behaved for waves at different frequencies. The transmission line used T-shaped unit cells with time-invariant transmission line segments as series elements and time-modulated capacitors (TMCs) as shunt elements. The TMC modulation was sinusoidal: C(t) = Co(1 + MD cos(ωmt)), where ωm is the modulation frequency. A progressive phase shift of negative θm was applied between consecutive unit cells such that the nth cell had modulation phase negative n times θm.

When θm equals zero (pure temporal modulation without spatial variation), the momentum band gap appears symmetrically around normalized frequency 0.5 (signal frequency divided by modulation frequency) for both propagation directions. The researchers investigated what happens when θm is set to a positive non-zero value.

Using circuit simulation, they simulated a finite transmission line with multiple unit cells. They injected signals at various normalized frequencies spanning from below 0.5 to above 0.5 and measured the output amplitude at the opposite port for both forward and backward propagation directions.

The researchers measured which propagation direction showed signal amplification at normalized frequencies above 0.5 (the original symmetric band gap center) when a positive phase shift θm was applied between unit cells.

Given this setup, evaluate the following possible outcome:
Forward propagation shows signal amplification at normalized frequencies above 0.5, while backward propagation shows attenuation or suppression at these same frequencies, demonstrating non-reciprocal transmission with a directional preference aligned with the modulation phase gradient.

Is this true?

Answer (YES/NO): YES